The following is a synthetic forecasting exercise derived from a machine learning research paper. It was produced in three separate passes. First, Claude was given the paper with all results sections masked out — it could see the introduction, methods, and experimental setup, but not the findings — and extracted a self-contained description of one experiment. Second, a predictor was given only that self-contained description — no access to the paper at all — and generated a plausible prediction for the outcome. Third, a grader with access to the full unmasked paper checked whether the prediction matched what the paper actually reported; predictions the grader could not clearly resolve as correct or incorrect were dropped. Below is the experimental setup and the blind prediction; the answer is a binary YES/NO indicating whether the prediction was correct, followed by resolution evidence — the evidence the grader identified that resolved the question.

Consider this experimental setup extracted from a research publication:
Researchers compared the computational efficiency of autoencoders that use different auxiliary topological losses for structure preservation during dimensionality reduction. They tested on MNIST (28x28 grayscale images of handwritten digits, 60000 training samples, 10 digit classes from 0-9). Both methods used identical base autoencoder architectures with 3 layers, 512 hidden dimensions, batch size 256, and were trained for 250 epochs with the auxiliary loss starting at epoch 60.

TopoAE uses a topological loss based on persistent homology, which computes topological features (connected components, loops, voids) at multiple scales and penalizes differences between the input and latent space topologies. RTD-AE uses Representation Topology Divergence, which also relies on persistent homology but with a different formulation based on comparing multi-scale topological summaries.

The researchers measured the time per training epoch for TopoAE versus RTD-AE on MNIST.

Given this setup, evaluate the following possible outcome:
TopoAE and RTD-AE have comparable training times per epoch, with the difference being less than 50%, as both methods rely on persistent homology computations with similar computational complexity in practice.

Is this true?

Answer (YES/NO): YES